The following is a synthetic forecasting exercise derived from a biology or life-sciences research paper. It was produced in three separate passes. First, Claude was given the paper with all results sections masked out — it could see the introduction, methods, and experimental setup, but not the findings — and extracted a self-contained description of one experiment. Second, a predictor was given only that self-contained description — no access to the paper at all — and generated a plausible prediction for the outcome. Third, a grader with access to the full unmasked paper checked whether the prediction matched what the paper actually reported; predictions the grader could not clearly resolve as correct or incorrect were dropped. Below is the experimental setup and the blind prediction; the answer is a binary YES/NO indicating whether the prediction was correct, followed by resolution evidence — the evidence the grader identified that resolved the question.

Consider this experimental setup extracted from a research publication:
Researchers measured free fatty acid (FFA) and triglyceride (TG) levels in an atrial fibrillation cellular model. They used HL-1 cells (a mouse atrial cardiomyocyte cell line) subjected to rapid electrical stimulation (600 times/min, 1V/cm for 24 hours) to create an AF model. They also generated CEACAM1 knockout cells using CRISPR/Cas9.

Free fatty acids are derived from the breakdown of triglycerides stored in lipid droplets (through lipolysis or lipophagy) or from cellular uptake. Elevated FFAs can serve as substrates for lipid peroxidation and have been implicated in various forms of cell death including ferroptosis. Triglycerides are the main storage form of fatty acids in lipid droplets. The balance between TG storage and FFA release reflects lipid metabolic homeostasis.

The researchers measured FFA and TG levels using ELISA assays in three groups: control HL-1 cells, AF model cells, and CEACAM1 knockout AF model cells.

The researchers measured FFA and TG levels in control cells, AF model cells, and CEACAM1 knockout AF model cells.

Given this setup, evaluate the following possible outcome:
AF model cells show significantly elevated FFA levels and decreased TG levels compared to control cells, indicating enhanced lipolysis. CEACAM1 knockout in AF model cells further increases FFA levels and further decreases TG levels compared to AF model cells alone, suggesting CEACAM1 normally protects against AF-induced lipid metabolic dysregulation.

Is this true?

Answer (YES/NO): NO